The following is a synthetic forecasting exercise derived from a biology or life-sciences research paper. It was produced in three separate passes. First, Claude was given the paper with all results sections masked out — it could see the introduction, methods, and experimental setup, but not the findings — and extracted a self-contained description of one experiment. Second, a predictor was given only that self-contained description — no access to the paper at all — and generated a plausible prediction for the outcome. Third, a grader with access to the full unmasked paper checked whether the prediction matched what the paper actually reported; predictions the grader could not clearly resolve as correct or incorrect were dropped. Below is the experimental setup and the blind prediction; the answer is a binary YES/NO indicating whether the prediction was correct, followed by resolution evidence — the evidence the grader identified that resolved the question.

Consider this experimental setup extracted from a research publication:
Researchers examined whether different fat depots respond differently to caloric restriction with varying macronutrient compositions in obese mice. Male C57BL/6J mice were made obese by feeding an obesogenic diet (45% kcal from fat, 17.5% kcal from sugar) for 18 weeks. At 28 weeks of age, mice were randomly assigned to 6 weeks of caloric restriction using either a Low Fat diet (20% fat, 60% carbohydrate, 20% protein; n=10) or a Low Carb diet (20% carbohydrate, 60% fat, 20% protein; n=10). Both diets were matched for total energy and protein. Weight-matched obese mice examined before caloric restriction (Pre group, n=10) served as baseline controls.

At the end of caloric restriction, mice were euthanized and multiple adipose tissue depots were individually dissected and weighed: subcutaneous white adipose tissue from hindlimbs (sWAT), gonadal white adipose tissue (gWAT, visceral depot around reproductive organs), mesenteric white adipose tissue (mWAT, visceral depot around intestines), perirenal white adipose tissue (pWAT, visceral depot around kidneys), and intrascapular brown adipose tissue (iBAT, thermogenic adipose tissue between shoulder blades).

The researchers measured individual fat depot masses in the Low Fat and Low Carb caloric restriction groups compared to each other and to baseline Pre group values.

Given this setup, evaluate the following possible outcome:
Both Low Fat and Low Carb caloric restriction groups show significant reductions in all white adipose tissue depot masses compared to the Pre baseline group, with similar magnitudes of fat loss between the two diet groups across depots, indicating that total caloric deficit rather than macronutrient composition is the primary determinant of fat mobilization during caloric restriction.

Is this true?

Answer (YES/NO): NO